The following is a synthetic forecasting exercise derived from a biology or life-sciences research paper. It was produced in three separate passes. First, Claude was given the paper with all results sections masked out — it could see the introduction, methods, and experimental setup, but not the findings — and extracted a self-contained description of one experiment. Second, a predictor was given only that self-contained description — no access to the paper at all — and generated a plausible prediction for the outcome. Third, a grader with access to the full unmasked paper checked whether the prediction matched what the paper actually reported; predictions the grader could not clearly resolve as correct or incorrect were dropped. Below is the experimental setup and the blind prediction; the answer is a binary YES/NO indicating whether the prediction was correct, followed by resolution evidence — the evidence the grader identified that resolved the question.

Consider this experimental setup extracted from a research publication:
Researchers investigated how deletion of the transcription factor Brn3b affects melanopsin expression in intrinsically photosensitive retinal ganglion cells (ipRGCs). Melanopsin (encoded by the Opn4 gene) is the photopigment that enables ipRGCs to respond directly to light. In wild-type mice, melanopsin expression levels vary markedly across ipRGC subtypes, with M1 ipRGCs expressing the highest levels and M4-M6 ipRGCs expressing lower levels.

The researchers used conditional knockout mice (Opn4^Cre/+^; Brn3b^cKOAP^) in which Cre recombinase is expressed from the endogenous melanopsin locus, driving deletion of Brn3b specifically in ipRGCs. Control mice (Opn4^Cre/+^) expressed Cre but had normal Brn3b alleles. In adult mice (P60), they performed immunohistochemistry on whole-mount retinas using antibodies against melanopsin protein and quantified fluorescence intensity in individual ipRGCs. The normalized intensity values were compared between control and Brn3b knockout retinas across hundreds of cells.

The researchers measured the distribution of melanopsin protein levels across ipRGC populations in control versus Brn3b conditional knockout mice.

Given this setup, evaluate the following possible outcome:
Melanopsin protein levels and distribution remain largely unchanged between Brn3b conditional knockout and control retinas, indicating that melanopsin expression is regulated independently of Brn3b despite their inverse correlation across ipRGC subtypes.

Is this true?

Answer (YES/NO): NO